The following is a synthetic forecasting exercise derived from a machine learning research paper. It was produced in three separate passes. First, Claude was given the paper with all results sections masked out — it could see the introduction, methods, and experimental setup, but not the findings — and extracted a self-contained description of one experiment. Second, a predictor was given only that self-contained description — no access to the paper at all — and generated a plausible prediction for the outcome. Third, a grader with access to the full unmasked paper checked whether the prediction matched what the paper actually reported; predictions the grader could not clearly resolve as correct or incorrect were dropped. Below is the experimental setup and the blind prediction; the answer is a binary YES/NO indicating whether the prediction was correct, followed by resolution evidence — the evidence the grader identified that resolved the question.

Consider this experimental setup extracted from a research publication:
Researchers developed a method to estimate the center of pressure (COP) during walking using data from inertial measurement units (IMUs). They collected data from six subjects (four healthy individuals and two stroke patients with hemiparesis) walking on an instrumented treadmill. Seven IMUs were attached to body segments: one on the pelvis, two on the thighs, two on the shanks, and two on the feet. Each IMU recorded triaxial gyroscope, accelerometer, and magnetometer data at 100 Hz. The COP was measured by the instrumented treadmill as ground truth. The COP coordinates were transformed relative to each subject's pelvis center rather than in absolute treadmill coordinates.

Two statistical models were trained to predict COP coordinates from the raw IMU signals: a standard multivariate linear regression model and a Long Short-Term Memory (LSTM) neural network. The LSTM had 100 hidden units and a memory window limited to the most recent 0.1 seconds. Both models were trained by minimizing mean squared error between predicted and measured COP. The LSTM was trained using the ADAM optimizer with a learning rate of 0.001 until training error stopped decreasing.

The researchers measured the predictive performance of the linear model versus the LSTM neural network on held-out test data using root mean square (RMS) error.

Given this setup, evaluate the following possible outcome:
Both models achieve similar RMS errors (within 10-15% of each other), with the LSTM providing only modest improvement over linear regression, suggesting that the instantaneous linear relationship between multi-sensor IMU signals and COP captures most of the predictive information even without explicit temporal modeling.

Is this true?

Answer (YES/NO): NO